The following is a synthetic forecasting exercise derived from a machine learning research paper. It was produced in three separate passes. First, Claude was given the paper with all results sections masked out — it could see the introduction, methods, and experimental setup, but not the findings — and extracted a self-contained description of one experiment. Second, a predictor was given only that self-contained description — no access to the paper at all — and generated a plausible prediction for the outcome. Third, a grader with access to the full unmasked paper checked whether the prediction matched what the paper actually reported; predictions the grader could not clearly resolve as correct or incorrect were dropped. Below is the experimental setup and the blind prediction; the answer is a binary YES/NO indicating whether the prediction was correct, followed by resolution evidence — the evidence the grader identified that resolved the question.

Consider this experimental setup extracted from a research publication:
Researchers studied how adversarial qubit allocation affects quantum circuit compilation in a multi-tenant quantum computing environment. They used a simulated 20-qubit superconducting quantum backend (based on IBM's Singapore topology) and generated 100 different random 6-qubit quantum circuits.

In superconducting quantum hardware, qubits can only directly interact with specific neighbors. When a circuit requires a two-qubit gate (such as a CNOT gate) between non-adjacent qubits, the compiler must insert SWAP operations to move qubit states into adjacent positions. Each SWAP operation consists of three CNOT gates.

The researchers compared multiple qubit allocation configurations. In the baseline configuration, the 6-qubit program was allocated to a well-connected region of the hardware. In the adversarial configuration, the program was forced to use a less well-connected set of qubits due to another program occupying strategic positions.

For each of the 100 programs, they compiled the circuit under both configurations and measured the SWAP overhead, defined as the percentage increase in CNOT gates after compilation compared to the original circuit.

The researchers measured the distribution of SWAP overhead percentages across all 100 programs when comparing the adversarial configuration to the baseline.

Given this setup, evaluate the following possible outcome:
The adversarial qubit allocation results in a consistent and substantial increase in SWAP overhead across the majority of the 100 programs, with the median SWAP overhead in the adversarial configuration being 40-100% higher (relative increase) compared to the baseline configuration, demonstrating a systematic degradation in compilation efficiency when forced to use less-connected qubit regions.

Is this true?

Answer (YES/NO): NO